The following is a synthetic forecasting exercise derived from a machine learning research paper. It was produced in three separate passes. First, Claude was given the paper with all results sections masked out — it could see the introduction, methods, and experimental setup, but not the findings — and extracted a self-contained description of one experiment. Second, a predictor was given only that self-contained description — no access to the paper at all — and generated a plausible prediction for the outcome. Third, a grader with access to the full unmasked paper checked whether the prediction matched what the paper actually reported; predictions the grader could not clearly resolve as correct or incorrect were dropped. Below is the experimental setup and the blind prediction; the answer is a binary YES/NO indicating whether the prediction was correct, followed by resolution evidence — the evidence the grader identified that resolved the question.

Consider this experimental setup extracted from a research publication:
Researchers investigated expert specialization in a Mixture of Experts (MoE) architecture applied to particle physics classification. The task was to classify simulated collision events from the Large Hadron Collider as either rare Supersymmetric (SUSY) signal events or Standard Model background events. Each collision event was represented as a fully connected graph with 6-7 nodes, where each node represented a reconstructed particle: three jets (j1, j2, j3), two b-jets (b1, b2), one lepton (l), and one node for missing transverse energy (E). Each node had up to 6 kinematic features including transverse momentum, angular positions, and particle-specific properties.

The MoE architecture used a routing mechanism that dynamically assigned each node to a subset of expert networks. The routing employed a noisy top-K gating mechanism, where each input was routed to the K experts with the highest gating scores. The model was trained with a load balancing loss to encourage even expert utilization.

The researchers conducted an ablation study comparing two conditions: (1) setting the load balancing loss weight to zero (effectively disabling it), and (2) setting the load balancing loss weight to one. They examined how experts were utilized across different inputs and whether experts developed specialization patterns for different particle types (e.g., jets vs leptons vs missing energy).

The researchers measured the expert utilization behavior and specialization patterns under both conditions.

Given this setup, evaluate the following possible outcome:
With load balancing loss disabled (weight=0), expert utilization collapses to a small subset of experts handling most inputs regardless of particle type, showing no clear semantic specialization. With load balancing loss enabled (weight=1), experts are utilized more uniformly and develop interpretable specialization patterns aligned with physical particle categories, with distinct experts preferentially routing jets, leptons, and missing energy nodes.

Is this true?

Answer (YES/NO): YES